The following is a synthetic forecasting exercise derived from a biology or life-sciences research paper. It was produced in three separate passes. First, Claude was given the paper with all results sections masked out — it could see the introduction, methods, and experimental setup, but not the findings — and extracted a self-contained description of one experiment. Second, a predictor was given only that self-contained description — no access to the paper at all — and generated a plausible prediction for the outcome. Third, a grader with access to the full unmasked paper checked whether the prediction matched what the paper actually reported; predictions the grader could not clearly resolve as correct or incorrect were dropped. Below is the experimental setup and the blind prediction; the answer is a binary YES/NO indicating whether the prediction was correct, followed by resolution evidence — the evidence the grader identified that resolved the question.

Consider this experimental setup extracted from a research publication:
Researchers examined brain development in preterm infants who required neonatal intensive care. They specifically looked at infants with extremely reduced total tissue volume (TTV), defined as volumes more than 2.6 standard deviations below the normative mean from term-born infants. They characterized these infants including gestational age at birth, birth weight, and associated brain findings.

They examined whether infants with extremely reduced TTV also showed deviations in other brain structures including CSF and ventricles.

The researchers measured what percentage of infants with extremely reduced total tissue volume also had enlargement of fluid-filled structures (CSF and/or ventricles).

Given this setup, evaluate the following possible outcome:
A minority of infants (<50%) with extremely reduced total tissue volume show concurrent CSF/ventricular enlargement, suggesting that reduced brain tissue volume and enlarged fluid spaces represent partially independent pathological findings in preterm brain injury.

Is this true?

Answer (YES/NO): NO